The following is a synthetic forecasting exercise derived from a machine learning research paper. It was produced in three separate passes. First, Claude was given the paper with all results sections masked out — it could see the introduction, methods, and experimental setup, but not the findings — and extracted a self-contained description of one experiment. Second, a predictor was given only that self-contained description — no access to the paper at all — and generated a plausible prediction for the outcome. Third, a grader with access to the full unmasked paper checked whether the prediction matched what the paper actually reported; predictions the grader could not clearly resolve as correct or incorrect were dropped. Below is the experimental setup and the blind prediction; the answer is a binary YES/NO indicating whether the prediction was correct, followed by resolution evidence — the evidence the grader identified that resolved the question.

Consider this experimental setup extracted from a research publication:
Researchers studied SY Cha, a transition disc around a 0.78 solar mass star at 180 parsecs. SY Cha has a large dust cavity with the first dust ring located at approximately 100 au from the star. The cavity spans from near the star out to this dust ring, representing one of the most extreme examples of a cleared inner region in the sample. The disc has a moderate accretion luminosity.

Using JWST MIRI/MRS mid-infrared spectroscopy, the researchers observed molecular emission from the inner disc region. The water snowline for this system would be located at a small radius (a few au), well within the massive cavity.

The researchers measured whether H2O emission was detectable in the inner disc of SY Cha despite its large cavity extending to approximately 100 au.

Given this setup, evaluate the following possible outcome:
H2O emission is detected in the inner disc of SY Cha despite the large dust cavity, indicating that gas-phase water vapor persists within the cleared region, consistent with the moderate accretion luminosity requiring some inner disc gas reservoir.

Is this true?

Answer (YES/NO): YES